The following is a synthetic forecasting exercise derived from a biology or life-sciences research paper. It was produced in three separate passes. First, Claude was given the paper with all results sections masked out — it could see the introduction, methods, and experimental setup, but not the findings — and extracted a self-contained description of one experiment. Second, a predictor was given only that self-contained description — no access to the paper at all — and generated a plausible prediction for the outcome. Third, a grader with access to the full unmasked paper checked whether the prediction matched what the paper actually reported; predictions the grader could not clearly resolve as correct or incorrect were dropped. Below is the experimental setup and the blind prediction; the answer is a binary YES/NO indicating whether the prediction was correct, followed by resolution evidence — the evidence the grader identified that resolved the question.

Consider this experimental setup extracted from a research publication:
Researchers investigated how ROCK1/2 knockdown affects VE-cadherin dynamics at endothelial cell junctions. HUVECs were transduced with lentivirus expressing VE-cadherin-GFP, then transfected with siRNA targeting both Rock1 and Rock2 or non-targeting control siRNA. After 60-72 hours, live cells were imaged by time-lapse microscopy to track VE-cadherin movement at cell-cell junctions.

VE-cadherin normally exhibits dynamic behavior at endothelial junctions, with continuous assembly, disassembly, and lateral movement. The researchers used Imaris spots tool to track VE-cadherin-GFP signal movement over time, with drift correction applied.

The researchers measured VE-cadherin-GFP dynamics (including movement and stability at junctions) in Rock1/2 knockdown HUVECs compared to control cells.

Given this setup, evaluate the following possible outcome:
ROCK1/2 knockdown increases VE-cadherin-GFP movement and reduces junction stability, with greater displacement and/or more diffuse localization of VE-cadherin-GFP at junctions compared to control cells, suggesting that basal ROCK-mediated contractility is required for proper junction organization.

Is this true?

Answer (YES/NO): NO